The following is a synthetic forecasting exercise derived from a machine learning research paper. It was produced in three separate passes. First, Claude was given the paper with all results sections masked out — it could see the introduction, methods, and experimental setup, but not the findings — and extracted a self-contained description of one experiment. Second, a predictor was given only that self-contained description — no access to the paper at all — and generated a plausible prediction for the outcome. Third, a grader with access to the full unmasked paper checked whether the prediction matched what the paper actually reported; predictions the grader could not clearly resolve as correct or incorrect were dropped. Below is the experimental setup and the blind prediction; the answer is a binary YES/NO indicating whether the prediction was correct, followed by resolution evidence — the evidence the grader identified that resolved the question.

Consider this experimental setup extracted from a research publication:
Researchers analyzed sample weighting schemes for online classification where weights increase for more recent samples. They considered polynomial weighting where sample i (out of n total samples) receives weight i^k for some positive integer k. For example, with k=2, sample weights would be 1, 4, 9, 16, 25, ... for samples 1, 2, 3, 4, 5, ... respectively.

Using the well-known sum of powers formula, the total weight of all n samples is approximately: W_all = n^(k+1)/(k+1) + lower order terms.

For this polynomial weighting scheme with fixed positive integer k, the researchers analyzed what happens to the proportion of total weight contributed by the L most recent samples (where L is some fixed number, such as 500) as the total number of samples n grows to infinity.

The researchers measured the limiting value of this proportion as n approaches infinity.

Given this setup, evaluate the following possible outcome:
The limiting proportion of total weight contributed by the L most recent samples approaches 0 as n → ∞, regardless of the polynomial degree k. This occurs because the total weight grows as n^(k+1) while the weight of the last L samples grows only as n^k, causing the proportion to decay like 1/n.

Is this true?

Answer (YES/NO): YES